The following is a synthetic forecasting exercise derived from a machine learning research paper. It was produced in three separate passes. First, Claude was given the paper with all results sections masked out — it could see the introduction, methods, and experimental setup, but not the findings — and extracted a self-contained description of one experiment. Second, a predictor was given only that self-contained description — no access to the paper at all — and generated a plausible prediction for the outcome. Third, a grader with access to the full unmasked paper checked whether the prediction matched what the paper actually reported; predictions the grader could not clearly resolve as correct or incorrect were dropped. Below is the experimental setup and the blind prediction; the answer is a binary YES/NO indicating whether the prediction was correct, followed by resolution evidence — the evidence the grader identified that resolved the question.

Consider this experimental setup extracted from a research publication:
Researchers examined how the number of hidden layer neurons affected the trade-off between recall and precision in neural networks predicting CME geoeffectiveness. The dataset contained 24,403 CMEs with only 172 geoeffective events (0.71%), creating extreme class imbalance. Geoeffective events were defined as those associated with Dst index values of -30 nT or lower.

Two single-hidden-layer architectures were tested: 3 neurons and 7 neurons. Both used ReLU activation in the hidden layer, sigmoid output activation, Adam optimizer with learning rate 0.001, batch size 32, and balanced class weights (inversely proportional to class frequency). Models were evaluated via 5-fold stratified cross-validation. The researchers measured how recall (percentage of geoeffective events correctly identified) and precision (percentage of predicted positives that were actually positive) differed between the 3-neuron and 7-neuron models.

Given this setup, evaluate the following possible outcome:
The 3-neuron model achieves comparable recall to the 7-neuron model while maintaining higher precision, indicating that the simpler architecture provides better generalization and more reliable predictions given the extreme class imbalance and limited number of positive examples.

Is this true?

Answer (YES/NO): NO